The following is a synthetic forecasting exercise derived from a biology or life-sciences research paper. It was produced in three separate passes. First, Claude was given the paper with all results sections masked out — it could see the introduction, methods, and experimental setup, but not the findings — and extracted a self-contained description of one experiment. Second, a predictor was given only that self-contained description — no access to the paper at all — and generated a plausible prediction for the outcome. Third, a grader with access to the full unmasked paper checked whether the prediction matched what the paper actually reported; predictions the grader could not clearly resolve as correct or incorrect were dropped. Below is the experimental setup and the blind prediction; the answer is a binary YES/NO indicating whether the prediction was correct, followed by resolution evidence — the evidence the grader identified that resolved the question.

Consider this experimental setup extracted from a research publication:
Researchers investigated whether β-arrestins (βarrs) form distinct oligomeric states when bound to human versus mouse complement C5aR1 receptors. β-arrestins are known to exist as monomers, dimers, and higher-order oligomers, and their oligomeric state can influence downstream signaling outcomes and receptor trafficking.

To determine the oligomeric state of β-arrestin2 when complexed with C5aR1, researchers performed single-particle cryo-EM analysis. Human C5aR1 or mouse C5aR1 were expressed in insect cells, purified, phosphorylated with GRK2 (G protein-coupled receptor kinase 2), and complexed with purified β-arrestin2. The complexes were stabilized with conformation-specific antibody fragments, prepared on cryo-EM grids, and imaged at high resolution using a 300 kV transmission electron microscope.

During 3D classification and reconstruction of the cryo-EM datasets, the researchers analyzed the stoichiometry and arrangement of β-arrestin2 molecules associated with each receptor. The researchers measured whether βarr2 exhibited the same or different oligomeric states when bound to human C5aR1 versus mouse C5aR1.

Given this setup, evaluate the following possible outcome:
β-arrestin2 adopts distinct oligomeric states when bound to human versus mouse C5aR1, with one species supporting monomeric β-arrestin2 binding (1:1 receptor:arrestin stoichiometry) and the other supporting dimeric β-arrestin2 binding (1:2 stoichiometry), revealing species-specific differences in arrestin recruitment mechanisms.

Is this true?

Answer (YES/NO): NO